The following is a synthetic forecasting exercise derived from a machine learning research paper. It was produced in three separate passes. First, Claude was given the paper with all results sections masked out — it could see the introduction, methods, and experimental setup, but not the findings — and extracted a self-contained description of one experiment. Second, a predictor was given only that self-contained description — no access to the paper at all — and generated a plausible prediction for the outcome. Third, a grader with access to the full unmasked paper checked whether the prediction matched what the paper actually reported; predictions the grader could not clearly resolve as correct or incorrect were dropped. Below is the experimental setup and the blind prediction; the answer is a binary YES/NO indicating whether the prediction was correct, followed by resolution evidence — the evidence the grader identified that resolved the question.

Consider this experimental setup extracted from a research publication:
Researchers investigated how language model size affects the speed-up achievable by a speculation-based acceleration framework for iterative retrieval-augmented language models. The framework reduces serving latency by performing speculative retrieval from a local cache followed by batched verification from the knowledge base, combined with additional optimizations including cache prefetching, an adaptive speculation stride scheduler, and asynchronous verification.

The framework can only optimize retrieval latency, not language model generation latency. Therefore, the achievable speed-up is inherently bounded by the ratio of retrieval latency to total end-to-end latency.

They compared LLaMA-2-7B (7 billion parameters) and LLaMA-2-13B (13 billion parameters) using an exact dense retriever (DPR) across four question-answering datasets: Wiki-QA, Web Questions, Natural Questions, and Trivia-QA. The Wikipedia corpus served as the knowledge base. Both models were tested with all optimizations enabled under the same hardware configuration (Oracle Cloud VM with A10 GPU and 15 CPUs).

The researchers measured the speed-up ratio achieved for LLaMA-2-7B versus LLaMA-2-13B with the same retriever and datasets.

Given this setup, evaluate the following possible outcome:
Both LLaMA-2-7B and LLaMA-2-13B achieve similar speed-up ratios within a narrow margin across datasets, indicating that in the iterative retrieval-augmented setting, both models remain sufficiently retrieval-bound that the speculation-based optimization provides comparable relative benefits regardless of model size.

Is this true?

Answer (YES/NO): NO